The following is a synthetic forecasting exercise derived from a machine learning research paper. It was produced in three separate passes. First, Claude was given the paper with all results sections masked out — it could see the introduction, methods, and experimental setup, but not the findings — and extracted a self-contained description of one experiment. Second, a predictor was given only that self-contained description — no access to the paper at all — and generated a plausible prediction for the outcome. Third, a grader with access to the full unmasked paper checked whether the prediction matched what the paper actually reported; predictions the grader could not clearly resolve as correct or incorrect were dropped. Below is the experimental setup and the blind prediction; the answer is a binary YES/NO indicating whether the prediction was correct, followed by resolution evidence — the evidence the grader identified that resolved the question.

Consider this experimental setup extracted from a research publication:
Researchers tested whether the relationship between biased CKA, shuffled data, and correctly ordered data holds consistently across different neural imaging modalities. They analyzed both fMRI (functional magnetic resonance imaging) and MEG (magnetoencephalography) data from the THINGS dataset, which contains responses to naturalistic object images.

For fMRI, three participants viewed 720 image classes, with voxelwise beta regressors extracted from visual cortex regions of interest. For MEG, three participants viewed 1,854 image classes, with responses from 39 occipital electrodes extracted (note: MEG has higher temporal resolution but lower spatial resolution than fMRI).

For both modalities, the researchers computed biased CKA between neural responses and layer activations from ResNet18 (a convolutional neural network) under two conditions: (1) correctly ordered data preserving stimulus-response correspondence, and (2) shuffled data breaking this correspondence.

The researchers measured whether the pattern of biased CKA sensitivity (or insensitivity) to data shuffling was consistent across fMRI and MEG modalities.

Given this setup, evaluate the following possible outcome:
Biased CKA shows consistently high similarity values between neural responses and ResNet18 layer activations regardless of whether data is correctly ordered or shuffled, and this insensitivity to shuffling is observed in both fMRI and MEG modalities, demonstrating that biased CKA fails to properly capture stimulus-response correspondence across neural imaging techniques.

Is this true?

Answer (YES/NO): YES